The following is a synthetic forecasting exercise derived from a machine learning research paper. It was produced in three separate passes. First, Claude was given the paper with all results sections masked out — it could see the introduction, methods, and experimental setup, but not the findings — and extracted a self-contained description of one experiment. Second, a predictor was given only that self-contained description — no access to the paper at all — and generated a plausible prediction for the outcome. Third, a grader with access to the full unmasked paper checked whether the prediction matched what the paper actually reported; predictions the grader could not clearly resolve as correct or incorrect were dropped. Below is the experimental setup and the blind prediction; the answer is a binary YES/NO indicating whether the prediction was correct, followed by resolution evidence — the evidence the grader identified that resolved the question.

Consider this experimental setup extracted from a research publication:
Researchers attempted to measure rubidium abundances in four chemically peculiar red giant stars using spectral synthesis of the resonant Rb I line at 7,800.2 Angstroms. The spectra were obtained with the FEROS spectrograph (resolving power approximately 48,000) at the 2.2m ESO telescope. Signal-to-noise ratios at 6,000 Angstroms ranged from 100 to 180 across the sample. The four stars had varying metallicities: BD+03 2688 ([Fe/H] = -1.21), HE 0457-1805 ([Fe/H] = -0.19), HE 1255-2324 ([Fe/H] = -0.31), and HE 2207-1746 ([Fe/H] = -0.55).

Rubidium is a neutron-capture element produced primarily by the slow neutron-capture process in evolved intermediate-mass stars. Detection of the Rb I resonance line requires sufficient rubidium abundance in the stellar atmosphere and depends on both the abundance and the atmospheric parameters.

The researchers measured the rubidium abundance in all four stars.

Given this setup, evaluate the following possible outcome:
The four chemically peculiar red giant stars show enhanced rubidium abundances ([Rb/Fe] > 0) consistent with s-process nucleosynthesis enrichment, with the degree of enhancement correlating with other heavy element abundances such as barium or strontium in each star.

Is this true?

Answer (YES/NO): NO